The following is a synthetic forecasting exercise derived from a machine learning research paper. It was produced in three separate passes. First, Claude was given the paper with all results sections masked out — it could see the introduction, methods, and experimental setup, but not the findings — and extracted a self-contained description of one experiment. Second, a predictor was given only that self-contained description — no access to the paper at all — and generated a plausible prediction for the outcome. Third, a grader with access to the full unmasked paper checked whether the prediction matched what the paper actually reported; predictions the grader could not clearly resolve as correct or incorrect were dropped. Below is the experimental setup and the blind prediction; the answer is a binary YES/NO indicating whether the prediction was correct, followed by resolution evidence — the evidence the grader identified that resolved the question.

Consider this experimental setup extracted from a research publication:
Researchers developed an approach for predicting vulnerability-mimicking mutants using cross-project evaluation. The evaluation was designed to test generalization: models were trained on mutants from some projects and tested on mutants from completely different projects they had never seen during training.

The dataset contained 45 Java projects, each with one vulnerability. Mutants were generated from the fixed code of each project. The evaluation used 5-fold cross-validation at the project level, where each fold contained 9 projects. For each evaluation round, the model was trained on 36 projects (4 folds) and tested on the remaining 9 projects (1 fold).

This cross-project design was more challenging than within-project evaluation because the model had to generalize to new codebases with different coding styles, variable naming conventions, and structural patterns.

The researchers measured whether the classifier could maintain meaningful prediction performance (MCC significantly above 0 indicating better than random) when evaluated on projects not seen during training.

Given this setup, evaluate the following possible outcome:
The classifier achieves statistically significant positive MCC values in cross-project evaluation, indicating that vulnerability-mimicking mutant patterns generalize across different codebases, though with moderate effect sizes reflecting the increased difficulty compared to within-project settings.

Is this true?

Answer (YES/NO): NO